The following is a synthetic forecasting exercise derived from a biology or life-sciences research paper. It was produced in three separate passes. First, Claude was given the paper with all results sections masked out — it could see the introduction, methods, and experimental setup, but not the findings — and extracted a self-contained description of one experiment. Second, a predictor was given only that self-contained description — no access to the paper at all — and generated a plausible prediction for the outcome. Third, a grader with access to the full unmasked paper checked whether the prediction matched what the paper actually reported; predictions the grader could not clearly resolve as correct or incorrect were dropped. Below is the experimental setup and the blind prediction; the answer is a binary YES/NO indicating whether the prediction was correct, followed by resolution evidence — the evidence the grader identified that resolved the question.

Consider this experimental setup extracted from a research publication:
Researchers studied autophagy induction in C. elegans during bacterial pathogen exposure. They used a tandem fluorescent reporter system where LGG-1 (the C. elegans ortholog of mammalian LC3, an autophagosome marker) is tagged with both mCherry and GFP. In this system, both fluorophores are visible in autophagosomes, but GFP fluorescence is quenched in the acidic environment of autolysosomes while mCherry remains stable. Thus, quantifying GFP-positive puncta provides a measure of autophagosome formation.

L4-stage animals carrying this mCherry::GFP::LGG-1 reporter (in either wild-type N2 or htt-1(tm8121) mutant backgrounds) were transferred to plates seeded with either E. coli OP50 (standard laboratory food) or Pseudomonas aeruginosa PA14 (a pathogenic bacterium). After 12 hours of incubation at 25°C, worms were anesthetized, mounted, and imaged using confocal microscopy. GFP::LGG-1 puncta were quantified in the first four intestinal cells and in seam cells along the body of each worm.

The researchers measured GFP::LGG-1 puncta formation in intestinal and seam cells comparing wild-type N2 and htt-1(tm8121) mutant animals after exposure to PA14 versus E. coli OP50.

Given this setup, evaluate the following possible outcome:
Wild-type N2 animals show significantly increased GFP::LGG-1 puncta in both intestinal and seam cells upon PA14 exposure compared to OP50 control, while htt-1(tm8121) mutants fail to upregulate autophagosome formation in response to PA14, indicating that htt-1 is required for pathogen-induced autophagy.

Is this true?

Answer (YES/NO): NO